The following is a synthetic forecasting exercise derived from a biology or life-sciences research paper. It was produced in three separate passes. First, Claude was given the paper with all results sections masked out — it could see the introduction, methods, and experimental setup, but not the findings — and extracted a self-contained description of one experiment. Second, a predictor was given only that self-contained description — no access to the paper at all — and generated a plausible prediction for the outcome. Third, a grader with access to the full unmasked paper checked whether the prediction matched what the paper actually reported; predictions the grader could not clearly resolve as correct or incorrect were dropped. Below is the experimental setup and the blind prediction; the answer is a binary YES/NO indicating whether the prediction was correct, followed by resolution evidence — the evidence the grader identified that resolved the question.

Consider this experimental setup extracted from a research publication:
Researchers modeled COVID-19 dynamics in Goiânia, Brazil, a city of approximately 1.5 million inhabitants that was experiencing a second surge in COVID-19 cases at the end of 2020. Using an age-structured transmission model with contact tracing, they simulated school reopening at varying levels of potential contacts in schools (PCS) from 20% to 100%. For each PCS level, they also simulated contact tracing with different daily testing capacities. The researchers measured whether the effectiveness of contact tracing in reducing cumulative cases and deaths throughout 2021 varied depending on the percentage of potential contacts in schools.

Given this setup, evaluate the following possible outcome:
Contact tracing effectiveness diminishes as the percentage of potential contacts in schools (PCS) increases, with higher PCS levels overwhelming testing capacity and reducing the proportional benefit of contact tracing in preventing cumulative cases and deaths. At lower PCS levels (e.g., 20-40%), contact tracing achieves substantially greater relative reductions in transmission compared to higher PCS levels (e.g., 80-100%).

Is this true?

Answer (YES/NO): YES